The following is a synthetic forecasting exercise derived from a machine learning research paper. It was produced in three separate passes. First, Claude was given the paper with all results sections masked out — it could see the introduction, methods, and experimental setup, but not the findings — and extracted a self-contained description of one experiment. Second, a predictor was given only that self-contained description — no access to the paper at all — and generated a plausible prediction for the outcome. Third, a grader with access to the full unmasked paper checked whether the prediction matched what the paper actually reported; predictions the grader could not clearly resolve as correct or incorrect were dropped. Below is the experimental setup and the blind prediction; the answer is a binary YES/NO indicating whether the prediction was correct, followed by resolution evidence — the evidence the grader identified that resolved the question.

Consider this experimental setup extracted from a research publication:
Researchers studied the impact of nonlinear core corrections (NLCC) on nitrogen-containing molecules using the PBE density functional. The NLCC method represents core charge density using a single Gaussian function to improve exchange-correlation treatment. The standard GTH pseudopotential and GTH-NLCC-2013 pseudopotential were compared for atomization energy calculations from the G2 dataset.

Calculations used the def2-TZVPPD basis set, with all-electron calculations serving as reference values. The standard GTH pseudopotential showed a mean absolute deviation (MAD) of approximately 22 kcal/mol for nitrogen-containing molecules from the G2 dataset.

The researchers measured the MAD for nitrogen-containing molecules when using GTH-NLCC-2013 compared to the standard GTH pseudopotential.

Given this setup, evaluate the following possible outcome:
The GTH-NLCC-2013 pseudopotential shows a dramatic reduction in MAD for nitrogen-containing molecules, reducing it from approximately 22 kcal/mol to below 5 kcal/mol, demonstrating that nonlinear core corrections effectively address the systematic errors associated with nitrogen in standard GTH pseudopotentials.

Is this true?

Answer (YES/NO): YES